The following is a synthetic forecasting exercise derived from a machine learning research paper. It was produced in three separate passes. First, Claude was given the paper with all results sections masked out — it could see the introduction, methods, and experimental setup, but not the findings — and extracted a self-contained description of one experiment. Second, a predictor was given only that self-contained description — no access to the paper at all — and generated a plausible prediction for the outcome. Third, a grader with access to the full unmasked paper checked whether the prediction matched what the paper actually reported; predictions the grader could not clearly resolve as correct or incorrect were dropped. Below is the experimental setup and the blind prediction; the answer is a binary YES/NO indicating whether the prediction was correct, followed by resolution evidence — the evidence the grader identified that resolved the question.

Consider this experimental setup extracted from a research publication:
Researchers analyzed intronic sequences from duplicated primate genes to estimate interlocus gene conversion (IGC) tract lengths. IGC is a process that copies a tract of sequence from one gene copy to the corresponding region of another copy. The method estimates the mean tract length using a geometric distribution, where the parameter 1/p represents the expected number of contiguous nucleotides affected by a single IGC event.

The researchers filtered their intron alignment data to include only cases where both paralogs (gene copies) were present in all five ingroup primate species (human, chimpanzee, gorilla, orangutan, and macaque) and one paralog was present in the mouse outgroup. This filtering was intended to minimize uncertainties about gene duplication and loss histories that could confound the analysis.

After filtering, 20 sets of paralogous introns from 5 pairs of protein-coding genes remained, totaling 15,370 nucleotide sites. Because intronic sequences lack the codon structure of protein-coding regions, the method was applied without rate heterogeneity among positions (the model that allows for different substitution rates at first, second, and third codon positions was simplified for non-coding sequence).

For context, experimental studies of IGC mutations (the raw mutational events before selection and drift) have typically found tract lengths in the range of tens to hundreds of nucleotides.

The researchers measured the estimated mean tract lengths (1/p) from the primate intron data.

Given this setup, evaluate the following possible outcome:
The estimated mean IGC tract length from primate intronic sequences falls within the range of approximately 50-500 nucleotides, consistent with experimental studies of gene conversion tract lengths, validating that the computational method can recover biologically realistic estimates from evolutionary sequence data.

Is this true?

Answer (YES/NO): YES